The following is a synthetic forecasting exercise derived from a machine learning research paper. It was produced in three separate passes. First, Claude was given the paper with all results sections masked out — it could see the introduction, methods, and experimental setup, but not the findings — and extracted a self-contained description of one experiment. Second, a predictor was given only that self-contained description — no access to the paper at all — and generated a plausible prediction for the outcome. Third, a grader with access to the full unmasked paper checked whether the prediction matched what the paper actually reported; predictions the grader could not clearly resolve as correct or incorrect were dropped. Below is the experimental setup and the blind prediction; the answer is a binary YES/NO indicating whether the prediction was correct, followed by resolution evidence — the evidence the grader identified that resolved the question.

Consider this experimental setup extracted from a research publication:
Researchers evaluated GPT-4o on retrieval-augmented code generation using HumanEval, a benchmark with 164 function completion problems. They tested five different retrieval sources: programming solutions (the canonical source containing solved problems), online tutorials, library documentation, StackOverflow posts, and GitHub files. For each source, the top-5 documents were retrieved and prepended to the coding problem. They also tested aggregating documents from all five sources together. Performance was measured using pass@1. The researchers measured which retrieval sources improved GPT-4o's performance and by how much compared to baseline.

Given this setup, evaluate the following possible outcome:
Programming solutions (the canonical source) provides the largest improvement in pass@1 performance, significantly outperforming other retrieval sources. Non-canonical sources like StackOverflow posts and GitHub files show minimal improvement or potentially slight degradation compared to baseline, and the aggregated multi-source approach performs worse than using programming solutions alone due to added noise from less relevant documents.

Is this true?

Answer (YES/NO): NO